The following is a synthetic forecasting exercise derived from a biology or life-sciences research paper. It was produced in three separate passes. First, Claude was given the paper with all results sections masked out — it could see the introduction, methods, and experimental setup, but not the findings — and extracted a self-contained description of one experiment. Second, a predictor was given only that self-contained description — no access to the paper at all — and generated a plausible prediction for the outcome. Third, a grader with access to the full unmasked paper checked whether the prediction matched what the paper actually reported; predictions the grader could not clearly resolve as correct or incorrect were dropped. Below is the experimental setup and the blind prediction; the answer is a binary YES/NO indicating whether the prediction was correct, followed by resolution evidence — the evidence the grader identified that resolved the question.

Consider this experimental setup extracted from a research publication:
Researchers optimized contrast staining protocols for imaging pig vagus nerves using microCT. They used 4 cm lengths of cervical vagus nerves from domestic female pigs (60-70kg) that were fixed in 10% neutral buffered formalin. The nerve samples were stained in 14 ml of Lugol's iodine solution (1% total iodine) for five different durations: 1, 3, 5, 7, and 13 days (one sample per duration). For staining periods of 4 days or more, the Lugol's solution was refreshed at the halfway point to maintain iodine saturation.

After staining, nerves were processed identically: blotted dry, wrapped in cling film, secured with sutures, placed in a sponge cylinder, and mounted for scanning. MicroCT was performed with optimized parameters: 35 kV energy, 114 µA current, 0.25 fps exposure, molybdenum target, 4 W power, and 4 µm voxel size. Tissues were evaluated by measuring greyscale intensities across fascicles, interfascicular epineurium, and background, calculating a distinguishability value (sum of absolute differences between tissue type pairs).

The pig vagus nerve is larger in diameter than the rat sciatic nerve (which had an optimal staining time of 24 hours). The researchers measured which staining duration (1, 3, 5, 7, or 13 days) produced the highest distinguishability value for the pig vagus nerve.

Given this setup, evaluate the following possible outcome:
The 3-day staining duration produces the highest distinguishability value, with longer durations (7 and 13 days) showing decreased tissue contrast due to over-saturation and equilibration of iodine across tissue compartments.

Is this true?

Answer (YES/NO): NO